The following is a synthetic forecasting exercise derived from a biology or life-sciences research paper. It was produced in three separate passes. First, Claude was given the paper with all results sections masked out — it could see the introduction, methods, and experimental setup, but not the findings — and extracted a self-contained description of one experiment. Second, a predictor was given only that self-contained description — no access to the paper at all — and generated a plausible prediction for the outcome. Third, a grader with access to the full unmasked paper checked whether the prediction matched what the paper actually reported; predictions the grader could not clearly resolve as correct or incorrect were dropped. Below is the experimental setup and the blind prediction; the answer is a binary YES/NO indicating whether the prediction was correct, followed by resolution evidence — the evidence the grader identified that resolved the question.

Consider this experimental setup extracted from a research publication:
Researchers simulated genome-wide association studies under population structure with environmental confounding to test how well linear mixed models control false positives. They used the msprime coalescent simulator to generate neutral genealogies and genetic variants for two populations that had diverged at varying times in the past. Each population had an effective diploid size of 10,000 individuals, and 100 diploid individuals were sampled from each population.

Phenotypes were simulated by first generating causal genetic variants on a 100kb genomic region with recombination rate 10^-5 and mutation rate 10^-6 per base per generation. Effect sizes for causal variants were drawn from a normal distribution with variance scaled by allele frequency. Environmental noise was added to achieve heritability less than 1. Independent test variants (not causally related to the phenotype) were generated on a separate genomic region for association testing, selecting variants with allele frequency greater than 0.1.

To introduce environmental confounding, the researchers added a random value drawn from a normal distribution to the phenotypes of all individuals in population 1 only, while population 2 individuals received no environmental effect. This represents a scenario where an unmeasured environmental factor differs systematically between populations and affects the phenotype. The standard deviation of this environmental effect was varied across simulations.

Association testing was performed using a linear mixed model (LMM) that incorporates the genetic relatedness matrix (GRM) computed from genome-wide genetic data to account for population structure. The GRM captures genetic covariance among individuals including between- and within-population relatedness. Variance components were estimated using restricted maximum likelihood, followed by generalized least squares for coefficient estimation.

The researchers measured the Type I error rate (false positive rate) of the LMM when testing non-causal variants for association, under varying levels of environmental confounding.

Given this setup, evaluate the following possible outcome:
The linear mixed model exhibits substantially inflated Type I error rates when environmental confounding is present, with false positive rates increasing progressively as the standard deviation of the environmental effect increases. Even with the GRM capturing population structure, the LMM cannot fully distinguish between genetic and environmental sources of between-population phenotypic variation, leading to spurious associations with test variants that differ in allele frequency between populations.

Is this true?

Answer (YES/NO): YES